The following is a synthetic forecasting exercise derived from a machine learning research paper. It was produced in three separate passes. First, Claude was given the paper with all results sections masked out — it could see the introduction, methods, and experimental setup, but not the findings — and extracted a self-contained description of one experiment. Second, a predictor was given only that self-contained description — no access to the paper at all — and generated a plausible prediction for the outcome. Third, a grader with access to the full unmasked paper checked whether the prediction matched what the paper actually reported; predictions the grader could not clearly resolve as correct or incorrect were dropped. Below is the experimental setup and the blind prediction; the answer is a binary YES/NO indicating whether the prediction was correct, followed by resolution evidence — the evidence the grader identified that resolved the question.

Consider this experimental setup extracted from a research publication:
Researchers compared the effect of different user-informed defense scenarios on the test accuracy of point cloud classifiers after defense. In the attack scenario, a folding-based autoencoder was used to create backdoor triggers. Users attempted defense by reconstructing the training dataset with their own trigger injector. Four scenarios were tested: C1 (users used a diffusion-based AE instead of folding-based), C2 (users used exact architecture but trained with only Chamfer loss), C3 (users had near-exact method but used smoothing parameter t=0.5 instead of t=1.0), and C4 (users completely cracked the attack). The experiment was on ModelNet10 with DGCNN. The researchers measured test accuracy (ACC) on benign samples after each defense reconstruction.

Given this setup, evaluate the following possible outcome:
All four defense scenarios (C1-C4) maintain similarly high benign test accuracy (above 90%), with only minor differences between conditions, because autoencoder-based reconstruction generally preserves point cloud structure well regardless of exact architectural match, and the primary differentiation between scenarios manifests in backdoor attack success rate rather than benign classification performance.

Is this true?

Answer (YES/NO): NO